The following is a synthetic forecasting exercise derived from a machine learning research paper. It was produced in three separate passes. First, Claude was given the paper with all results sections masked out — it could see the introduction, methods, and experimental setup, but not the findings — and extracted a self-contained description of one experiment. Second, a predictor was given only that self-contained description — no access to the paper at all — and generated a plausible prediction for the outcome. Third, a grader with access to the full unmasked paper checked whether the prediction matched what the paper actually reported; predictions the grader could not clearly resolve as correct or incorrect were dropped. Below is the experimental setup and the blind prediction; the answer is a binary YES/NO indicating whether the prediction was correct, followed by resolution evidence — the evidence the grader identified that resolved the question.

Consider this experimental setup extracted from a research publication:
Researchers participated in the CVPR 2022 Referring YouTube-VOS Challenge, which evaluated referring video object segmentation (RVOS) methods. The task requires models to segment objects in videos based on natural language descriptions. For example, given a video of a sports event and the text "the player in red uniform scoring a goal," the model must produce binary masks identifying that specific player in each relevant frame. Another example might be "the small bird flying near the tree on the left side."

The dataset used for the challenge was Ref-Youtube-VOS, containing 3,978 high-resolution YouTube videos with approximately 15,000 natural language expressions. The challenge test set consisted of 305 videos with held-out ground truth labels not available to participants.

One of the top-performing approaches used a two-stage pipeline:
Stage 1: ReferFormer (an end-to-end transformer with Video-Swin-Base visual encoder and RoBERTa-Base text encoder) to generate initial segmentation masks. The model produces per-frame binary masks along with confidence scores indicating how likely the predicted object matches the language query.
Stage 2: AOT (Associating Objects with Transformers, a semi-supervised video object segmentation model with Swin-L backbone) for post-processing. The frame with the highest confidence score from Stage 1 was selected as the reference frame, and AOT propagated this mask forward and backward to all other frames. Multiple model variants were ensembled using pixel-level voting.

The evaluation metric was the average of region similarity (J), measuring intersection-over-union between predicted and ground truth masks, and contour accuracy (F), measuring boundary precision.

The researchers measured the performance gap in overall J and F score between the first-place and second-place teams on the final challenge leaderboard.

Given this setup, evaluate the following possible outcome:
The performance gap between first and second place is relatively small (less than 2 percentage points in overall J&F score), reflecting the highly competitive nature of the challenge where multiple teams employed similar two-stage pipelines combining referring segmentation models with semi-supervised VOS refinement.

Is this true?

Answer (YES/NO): NO